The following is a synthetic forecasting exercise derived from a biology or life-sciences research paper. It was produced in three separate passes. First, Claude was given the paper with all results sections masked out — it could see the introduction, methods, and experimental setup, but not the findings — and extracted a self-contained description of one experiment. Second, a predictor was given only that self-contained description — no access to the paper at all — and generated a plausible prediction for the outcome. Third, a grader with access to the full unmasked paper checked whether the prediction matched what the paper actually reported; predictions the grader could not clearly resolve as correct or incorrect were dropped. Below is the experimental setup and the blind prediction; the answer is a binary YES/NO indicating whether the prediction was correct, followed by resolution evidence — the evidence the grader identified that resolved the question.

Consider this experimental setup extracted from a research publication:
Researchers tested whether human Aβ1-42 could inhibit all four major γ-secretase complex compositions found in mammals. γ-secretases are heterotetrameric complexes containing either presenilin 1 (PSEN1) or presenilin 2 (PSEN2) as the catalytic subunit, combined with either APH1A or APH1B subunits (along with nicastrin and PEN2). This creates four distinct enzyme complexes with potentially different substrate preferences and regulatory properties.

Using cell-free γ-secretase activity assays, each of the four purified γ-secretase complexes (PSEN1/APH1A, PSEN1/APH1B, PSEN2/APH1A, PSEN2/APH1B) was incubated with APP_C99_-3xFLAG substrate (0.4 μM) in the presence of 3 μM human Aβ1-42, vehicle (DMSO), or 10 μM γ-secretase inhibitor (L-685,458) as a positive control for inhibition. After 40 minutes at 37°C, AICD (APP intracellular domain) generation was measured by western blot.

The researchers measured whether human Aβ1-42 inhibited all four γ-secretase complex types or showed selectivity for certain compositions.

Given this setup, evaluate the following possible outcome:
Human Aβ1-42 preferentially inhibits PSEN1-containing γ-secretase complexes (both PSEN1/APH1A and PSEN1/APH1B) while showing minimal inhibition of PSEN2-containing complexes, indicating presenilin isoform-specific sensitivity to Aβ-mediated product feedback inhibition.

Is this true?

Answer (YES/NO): NO